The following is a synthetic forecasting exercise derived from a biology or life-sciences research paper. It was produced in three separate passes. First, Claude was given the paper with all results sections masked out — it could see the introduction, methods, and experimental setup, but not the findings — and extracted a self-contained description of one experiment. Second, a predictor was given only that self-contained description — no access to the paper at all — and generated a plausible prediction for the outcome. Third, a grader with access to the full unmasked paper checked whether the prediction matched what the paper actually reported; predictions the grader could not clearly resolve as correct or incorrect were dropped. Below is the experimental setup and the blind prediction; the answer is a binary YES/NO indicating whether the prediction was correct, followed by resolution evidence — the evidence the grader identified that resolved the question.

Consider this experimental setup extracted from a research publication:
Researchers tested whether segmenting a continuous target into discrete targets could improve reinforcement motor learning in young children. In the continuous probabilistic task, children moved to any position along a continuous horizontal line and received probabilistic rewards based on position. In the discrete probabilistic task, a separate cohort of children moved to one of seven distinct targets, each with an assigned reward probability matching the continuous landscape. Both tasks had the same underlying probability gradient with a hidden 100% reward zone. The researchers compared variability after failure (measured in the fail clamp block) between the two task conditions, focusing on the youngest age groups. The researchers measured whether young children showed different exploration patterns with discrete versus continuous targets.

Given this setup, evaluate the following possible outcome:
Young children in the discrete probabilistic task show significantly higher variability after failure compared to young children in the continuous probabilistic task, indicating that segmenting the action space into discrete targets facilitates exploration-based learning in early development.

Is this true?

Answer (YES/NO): YES